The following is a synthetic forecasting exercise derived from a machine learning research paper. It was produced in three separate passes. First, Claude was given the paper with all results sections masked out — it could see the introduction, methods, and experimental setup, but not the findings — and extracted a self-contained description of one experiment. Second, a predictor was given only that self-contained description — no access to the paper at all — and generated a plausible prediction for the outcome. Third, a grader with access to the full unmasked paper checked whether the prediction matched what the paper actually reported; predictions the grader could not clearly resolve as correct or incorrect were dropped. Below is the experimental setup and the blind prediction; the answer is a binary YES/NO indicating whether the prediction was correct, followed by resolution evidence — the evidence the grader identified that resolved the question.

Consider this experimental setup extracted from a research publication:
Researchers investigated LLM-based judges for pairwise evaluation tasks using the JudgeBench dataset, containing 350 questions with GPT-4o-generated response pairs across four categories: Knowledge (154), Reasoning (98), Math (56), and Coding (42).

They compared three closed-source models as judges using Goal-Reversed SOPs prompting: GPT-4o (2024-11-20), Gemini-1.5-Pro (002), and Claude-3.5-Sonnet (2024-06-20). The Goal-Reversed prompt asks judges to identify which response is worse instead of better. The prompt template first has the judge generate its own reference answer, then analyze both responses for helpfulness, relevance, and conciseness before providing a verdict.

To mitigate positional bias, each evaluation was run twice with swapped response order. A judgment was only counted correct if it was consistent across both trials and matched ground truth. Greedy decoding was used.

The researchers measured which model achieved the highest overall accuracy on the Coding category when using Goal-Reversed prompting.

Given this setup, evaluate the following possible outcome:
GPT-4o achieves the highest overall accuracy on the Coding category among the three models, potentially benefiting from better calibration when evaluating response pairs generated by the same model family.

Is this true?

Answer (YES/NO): YES